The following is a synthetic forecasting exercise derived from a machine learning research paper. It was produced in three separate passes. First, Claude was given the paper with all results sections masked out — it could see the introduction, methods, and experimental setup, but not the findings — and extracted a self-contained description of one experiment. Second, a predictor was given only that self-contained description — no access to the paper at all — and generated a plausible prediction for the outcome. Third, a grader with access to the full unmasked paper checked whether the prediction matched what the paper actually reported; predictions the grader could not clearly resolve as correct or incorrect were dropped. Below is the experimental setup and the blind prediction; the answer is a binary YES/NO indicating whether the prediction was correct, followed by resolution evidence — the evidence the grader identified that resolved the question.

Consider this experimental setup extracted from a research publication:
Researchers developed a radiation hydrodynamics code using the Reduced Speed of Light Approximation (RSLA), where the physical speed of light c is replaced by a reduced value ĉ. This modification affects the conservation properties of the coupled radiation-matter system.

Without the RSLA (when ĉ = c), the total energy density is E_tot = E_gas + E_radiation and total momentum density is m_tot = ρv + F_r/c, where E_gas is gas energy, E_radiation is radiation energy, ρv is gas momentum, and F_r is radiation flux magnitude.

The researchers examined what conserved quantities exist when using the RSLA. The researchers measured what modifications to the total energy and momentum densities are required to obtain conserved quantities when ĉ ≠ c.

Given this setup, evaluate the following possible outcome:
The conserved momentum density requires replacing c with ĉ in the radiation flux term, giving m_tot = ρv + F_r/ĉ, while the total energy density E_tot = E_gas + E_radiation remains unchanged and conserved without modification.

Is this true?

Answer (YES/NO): NO